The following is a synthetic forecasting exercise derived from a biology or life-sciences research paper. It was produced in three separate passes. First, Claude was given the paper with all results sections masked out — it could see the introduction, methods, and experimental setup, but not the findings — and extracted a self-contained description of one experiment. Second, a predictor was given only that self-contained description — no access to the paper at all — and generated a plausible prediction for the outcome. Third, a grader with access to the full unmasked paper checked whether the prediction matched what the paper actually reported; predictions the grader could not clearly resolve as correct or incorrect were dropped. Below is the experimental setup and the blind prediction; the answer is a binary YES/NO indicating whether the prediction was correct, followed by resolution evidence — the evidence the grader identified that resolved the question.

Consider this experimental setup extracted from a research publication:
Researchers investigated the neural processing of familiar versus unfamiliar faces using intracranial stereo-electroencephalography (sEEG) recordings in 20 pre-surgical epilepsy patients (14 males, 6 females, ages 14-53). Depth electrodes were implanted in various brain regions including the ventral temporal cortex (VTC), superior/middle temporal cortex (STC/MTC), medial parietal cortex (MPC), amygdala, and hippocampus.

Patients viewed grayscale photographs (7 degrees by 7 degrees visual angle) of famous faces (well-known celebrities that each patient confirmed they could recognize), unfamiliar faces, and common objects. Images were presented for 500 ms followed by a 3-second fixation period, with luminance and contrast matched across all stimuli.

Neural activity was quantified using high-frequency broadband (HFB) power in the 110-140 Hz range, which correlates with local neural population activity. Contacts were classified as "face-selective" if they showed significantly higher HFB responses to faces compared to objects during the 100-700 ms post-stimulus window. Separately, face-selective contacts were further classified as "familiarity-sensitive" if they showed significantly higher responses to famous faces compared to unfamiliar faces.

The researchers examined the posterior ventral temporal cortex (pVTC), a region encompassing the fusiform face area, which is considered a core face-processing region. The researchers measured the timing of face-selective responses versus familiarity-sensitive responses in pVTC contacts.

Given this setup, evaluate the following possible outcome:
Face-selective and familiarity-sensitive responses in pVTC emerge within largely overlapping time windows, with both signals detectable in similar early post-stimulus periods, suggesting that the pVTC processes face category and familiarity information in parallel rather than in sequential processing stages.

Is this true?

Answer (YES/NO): NO